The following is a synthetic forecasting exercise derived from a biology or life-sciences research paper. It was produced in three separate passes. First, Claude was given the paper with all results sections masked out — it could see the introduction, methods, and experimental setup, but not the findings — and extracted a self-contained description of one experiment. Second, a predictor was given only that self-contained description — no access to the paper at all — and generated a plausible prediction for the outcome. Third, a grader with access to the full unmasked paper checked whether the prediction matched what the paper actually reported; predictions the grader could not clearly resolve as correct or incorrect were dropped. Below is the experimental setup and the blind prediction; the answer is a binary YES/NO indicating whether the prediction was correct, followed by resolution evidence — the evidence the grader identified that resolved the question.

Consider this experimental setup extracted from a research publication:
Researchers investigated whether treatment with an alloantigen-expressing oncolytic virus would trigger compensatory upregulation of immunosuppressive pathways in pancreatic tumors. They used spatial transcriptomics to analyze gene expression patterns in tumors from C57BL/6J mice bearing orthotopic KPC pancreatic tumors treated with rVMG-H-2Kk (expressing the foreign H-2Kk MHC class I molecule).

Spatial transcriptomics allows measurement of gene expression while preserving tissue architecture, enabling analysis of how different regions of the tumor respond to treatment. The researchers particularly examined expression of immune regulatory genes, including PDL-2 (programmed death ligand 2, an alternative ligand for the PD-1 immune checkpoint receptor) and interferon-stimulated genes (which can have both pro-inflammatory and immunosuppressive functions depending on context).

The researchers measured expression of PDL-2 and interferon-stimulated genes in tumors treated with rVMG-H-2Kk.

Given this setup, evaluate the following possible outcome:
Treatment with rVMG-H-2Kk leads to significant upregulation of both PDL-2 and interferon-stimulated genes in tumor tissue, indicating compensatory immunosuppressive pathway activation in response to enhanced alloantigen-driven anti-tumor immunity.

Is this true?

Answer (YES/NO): YES